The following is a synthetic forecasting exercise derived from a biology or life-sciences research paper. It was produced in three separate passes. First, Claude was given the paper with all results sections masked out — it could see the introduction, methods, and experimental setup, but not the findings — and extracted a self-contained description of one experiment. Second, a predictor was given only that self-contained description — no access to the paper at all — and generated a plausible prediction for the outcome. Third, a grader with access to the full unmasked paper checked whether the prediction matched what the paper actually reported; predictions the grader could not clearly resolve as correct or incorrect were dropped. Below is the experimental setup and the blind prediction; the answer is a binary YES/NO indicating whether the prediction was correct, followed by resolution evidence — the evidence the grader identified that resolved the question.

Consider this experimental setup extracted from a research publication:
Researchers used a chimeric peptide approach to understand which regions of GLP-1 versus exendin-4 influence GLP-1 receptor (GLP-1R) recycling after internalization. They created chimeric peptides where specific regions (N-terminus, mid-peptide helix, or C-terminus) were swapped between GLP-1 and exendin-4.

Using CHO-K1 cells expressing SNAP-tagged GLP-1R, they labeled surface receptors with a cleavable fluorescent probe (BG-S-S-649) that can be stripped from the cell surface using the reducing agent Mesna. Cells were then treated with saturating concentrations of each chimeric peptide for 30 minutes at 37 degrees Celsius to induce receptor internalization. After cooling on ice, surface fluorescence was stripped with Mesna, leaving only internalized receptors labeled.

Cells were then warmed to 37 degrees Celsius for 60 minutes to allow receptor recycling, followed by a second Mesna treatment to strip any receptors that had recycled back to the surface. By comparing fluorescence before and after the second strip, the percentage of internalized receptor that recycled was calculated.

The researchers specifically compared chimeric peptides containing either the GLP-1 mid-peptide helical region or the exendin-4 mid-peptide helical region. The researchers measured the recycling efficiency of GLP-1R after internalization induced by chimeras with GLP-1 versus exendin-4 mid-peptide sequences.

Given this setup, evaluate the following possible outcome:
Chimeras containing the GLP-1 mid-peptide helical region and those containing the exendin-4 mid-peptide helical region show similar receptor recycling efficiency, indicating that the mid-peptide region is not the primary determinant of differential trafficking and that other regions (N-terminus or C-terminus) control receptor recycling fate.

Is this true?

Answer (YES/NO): NO